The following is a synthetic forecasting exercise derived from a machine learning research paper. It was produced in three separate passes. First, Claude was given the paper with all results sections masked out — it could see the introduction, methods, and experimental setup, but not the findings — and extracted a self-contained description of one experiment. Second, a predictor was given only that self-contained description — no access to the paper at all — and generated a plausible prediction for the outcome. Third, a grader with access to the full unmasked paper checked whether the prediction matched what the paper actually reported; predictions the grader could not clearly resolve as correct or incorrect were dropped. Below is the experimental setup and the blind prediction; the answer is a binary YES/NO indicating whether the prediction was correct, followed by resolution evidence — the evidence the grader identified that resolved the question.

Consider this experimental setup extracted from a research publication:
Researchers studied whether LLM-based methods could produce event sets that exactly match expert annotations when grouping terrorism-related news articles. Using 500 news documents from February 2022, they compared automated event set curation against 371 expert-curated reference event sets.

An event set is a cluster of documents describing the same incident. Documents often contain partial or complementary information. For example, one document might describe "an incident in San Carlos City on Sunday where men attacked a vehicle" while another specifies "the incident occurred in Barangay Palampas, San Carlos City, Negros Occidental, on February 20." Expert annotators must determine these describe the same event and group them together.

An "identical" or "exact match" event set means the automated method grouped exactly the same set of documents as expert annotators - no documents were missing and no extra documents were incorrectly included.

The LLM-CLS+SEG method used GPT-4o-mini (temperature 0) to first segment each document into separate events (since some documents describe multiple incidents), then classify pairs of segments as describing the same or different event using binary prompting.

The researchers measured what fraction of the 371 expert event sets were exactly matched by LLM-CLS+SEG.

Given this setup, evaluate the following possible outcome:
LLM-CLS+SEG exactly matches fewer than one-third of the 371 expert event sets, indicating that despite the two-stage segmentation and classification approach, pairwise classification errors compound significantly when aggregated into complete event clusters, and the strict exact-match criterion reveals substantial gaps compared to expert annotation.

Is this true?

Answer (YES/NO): NO